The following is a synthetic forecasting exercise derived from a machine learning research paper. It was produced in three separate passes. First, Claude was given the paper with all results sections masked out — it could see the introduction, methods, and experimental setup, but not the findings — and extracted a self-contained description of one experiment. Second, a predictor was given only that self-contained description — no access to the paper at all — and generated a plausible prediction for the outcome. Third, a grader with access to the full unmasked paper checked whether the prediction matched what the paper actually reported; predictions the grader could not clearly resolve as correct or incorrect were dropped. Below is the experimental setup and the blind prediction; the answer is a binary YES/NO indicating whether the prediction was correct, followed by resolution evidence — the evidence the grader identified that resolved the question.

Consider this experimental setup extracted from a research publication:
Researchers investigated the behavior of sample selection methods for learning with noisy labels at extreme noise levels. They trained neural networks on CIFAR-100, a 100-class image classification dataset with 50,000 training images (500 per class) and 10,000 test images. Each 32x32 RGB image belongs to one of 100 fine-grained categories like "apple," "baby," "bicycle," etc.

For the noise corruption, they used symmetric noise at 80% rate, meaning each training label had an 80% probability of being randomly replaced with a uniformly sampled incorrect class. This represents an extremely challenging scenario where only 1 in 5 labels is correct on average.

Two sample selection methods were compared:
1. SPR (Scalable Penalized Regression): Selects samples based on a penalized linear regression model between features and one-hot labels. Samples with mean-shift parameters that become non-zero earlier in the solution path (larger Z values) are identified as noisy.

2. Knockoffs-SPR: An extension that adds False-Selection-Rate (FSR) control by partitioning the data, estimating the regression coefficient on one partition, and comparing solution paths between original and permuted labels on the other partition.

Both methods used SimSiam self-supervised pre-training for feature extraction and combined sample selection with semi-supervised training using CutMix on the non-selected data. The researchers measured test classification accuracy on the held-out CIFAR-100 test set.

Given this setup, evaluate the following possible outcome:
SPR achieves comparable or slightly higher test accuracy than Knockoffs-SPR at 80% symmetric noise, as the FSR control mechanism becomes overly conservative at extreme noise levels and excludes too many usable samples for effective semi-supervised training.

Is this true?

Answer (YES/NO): NO